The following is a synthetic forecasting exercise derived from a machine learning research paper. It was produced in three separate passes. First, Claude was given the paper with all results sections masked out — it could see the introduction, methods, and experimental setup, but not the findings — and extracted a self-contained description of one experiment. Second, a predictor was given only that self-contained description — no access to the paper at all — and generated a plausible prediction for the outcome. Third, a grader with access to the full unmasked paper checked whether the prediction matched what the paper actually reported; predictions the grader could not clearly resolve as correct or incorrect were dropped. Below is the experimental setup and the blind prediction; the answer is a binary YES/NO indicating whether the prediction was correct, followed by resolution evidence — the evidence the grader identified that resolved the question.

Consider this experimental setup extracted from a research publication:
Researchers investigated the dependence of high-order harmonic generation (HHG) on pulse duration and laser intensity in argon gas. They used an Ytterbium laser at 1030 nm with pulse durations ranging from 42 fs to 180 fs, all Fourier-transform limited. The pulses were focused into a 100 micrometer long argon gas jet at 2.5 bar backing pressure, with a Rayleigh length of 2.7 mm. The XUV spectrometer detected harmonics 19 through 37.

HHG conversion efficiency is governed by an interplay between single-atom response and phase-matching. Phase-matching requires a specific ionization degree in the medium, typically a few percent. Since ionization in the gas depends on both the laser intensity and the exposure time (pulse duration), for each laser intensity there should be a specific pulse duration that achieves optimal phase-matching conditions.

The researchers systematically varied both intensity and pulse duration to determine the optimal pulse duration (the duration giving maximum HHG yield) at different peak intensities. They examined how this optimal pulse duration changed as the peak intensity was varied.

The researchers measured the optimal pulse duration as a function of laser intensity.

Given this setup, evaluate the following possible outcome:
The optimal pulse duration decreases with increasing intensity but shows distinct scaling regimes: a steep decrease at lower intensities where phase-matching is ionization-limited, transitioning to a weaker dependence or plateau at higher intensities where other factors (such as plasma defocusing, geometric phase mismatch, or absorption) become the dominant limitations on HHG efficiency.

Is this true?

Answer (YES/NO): NO